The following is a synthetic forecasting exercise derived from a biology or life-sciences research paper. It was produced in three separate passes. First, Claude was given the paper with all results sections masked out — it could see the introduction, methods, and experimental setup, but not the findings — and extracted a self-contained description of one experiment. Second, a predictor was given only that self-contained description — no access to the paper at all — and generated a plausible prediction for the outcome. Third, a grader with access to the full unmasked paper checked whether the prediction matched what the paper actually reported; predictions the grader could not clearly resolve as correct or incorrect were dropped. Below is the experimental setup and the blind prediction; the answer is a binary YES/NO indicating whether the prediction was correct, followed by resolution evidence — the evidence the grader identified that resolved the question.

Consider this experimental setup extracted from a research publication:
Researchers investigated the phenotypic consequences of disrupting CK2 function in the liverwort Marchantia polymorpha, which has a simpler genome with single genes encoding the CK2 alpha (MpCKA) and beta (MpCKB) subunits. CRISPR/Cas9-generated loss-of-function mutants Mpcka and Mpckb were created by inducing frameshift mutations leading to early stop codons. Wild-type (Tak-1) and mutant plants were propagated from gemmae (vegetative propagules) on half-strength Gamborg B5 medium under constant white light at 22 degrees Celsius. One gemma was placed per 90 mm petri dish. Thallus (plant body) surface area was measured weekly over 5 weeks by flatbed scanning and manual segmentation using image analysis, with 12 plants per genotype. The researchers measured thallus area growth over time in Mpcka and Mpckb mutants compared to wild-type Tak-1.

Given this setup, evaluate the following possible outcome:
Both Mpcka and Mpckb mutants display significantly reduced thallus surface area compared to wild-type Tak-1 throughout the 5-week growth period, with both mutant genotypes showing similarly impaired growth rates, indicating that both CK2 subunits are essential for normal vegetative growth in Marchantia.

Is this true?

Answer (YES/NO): NO